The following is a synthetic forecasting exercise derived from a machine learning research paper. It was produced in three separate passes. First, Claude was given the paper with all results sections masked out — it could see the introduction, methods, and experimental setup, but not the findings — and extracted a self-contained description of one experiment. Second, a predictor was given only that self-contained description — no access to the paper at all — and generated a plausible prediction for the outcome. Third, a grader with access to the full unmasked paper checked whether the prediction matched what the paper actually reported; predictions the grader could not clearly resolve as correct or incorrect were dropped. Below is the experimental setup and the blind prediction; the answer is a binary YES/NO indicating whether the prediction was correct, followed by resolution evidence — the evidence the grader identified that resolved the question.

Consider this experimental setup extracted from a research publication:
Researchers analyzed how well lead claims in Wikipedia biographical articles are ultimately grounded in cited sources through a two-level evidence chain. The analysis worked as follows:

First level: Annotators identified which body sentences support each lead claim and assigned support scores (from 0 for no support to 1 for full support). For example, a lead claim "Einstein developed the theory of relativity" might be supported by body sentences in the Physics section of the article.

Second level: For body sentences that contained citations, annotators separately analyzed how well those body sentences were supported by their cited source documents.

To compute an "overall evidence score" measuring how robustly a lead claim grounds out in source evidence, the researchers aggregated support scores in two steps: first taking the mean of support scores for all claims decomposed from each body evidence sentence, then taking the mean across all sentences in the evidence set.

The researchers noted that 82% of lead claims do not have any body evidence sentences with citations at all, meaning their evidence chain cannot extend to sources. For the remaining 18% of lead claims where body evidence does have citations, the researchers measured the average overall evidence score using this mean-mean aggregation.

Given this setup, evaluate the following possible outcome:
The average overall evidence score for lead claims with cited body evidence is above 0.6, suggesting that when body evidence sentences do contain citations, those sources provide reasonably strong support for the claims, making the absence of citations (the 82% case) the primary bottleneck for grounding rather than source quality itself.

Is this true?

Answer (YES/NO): NO